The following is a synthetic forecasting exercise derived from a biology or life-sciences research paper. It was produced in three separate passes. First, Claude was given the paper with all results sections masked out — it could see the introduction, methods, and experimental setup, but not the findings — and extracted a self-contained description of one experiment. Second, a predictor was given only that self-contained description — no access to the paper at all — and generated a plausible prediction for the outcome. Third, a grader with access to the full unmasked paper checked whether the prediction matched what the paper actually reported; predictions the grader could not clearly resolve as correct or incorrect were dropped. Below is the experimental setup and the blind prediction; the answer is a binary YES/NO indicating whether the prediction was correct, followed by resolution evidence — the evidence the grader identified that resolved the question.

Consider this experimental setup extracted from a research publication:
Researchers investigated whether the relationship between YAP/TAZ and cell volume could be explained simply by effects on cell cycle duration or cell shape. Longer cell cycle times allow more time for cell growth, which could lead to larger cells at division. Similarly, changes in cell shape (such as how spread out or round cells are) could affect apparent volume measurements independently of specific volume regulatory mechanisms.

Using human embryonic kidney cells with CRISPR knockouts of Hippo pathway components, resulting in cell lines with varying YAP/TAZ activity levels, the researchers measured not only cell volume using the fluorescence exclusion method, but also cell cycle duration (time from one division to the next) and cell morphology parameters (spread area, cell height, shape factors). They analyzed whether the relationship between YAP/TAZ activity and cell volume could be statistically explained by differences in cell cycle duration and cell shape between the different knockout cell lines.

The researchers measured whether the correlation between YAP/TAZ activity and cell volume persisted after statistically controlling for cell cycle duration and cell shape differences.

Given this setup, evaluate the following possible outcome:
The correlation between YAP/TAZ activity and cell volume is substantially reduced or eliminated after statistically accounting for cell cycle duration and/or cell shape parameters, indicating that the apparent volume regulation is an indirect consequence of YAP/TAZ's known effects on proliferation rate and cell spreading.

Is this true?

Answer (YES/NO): NO